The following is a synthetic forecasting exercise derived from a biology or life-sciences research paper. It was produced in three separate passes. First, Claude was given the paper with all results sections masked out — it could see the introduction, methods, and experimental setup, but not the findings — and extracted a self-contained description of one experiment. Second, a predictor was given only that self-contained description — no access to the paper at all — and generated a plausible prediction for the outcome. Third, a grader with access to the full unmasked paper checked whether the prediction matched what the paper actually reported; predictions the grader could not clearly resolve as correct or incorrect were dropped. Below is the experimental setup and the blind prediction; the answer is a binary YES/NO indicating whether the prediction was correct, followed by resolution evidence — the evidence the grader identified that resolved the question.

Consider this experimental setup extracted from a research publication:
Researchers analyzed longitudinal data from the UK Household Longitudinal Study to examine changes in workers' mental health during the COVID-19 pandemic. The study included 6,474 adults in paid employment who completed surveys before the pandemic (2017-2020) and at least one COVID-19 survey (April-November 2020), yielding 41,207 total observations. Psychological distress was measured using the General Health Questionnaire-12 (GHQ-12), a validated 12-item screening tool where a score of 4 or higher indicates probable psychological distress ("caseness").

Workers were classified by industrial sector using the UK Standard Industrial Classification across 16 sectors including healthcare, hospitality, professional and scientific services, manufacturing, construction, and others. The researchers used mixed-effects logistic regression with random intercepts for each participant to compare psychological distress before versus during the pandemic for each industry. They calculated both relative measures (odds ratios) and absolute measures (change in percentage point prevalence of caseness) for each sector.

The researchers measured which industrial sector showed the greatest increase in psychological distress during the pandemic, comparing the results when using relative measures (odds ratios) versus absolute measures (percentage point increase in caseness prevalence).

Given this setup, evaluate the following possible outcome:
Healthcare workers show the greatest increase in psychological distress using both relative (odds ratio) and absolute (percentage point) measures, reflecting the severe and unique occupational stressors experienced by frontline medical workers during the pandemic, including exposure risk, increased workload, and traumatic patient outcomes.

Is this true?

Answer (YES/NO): NO